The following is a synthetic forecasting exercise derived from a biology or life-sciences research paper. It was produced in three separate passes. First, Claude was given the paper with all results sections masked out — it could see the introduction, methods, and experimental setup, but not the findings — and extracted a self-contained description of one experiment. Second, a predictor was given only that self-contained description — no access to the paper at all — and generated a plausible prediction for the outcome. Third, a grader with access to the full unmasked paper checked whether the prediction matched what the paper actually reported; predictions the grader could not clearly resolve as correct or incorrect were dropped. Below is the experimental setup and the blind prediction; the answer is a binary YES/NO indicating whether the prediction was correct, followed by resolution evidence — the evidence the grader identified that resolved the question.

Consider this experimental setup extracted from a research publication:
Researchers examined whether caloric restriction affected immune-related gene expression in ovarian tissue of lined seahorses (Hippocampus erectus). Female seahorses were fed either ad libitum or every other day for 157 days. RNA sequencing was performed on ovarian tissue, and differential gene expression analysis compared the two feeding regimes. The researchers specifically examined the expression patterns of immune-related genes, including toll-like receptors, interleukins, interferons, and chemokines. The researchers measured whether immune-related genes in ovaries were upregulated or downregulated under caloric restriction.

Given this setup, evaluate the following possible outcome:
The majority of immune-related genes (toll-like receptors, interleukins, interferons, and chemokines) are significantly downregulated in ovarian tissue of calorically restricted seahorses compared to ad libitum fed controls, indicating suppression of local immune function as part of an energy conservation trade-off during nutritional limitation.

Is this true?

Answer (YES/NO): YES